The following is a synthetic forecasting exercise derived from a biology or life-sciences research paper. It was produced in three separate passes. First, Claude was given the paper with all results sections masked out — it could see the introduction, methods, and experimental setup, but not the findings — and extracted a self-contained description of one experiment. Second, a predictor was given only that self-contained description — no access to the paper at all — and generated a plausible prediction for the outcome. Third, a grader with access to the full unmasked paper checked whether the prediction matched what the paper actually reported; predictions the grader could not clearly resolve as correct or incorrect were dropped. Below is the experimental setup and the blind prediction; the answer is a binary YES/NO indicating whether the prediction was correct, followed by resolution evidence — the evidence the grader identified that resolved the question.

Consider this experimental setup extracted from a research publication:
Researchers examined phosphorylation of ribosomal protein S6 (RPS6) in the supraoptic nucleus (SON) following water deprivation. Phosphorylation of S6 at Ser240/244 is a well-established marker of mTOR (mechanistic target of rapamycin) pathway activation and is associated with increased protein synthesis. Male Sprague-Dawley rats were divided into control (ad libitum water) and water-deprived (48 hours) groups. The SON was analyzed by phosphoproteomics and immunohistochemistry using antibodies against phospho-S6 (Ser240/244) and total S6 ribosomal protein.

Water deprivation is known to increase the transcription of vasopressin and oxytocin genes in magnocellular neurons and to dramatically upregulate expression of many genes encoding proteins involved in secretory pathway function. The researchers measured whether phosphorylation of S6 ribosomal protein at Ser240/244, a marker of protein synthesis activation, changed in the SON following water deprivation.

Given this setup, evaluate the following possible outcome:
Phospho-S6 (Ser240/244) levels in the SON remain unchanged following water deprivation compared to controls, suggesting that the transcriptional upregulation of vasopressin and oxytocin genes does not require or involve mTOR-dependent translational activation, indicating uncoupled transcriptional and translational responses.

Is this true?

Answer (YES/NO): NO